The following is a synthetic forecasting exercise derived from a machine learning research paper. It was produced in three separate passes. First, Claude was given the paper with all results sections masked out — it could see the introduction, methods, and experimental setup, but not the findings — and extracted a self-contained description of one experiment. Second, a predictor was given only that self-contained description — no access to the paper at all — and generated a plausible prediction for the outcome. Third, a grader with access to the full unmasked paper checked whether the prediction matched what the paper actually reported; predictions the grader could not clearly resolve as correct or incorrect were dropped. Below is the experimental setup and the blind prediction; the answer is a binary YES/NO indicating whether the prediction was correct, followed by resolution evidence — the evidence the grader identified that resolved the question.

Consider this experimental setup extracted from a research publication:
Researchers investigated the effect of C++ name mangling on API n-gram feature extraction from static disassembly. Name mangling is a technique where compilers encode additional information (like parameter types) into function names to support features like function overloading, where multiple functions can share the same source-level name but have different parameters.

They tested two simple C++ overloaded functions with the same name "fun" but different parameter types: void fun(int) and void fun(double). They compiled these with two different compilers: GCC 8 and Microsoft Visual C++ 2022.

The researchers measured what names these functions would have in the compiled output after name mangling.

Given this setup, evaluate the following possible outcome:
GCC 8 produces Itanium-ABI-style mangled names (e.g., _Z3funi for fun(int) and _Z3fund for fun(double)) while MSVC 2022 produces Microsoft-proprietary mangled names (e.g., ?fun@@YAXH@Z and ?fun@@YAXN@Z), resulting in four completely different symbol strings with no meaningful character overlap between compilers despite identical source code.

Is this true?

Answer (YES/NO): NO